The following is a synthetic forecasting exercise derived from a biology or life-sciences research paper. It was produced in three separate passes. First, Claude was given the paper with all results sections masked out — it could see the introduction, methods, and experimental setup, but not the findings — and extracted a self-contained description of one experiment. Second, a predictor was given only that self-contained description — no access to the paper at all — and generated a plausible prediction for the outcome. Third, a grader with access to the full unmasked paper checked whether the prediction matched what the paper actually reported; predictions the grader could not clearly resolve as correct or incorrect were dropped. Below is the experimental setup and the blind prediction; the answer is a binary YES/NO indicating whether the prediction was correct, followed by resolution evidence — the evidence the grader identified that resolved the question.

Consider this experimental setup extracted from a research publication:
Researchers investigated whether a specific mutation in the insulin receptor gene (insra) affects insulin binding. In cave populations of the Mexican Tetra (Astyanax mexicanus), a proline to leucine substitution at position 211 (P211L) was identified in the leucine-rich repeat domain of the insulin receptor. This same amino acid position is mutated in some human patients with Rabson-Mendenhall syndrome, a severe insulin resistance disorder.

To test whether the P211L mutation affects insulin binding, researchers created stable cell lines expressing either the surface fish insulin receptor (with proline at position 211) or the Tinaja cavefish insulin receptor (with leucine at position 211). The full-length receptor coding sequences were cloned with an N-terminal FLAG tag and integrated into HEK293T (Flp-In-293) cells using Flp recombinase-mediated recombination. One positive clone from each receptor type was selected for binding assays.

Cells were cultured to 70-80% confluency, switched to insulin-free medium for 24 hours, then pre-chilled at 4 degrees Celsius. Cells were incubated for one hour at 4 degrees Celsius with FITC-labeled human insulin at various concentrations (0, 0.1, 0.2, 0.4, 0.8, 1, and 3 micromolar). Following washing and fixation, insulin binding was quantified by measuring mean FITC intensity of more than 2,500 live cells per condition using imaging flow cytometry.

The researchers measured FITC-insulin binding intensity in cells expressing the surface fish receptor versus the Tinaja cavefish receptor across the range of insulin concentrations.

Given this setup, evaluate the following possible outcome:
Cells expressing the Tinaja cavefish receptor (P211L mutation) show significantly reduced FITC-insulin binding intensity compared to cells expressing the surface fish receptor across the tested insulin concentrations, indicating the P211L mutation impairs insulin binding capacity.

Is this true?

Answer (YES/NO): YES